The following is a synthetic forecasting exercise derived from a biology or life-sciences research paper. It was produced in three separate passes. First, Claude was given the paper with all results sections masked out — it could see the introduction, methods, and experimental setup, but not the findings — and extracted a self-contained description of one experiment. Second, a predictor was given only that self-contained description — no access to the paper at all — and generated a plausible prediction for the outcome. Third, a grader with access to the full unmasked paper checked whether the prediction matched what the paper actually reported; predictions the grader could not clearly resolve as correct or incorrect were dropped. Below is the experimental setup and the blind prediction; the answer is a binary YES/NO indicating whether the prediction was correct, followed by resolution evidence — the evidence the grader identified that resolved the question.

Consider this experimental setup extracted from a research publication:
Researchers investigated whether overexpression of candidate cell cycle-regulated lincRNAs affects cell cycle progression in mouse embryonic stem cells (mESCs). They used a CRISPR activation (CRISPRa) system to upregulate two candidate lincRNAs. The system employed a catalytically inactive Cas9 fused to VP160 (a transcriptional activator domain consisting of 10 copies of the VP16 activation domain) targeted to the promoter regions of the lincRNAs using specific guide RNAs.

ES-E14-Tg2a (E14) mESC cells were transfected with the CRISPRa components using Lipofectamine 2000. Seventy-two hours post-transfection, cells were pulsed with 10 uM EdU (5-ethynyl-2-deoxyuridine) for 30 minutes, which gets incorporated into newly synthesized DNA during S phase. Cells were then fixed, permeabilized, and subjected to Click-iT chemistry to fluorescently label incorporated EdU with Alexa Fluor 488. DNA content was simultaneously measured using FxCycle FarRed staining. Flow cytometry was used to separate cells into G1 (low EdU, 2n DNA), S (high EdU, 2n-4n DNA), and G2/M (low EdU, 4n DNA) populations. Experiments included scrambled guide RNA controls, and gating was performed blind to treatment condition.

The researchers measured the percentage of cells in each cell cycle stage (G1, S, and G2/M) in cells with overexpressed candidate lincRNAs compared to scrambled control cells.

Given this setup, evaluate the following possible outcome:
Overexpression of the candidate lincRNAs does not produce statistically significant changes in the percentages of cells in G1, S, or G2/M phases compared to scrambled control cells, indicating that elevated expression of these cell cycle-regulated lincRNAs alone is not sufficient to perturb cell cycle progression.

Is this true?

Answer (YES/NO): NO